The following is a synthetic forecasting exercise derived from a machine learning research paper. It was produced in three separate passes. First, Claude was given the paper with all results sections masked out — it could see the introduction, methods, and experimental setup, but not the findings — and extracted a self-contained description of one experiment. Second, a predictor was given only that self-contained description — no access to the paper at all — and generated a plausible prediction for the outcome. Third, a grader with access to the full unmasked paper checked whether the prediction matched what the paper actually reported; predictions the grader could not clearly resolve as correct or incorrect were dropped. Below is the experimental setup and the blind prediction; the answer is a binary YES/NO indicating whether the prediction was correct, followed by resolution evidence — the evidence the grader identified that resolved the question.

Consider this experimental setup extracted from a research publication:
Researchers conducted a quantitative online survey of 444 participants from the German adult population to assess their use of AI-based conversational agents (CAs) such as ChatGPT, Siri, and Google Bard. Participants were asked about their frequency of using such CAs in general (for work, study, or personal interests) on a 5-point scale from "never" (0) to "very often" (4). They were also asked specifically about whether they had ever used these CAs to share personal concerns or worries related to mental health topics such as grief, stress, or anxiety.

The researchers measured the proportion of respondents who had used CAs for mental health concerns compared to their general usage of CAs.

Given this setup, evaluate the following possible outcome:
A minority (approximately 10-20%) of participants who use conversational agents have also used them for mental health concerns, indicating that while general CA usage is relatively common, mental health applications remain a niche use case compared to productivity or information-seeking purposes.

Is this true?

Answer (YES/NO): NO